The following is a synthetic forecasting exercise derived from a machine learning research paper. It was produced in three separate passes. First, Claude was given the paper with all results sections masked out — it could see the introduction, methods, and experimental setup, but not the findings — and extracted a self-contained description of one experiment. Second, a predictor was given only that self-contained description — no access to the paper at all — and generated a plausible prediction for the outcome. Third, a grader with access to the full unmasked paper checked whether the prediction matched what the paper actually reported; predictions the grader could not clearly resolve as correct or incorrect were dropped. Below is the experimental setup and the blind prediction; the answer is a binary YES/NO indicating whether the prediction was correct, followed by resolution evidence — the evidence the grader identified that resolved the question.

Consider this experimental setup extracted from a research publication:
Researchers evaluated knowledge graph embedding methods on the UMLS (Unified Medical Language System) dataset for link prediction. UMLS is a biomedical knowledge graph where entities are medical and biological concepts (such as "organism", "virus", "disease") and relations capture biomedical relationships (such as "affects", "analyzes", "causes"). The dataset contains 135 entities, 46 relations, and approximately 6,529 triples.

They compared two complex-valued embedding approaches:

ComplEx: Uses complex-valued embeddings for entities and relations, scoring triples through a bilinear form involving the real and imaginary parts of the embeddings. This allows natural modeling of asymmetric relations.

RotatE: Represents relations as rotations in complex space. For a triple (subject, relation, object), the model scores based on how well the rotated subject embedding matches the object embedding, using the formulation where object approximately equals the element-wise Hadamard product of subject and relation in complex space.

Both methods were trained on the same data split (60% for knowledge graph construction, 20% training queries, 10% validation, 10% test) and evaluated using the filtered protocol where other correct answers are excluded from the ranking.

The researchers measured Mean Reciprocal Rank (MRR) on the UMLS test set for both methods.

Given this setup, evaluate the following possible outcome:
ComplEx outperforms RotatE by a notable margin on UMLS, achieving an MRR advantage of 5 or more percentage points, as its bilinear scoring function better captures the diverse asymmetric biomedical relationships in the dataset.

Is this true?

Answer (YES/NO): YES